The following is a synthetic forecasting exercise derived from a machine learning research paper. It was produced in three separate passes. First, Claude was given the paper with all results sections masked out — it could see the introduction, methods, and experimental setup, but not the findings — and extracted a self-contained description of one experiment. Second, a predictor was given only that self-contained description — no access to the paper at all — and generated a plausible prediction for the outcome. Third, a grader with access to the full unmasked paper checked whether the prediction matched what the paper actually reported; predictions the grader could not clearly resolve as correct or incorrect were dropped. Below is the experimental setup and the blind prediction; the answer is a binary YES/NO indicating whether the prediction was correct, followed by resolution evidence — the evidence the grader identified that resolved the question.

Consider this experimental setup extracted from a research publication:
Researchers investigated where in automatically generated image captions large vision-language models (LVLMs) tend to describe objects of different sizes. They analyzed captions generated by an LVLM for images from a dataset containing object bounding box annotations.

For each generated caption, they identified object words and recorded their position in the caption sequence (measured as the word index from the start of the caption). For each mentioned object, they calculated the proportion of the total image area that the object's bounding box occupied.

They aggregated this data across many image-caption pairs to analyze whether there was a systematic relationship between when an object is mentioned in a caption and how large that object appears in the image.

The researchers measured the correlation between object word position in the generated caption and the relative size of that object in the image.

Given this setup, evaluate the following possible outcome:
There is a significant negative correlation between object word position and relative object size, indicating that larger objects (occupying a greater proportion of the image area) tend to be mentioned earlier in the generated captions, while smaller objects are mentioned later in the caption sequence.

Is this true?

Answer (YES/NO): YES